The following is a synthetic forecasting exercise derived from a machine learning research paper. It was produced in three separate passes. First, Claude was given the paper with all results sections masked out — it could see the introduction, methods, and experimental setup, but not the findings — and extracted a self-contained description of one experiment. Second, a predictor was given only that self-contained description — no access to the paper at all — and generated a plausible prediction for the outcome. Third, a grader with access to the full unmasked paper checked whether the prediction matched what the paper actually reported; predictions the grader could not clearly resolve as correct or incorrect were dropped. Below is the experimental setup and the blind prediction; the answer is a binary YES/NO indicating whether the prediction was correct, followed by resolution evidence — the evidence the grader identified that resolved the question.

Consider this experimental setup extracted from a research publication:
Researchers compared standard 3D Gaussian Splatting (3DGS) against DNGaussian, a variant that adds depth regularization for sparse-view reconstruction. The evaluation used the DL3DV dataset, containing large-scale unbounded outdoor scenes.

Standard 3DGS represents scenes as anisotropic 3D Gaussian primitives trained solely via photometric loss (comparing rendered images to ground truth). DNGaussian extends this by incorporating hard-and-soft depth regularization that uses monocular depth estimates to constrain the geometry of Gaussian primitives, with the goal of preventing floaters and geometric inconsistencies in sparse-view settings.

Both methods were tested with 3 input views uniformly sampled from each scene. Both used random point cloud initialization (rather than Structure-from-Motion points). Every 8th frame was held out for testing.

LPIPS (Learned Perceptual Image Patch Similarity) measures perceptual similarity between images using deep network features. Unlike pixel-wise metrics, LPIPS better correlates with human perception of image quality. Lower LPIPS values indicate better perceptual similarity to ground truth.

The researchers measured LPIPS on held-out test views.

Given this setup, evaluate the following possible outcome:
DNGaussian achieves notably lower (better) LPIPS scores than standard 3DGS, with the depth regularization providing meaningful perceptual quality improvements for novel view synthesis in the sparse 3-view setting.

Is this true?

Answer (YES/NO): NO